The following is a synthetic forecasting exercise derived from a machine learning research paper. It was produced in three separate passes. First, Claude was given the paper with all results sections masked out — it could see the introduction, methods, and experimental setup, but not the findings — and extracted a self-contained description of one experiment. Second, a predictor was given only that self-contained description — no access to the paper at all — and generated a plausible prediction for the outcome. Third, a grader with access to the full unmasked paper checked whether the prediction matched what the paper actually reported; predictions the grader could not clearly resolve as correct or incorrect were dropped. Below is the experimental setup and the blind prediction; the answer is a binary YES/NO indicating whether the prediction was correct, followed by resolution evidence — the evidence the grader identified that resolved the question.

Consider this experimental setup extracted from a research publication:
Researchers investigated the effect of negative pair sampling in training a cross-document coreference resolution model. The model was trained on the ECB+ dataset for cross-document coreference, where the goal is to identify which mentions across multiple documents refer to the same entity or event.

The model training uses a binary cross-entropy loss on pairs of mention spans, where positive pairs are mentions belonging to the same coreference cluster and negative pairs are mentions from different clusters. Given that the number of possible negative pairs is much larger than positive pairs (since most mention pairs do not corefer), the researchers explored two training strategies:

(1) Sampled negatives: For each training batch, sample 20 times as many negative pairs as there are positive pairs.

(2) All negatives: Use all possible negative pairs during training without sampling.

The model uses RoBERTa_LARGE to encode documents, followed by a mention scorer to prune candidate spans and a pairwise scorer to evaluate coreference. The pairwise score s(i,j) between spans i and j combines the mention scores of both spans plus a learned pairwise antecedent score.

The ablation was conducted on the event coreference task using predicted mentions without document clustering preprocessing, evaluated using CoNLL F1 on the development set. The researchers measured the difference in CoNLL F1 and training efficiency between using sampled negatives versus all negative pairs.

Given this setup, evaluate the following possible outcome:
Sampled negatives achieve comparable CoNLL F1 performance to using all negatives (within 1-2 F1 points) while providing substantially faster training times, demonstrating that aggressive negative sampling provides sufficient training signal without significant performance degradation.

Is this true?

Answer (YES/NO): NO